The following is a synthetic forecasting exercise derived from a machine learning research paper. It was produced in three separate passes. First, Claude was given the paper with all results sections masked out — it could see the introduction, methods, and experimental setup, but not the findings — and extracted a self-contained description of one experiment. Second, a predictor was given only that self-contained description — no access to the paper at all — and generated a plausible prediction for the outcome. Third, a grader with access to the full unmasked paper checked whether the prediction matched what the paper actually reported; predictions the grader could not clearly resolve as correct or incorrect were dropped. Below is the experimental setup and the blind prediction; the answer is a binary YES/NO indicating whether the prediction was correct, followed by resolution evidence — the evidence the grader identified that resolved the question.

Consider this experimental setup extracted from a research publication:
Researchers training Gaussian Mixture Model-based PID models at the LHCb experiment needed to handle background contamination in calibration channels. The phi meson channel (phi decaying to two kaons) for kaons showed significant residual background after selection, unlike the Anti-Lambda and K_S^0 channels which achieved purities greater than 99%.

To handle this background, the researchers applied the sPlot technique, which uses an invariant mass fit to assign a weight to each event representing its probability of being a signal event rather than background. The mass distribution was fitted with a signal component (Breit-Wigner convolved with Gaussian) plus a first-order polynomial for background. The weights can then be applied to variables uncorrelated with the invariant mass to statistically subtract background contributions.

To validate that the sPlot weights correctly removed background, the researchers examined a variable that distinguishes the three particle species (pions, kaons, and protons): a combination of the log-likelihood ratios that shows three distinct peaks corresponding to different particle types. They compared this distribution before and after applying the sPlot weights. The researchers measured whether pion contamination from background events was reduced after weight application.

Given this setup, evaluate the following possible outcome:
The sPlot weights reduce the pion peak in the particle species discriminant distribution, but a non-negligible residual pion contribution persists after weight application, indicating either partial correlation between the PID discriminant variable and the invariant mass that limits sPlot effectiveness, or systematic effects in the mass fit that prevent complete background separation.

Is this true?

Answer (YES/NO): NO